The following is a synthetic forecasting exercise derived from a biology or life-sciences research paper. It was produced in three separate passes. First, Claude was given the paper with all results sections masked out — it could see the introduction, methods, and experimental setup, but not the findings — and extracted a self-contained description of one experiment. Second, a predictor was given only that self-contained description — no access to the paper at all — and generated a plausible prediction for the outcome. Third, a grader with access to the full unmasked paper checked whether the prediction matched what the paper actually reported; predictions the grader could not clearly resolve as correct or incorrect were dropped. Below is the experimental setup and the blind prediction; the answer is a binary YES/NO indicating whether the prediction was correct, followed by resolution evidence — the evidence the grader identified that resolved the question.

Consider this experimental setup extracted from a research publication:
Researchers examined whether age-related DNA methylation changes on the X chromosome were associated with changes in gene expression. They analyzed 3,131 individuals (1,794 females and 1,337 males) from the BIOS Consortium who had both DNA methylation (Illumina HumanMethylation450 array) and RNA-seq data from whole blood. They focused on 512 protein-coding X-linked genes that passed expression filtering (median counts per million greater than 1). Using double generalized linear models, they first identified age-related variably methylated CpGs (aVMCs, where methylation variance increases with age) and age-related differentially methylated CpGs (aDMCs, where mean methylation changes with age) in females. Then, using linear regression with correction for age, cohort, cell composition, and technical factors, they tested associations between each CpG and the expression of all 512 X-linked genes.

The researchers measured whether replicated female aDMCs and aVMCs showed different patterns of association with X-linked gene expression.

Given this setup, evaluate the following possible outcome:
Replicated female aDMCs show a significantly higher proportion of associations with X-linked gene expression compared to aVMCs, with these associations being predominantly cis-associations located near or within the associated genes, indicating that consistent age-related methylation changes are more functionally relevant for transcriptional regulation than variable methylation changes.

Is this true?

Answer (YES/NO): NO